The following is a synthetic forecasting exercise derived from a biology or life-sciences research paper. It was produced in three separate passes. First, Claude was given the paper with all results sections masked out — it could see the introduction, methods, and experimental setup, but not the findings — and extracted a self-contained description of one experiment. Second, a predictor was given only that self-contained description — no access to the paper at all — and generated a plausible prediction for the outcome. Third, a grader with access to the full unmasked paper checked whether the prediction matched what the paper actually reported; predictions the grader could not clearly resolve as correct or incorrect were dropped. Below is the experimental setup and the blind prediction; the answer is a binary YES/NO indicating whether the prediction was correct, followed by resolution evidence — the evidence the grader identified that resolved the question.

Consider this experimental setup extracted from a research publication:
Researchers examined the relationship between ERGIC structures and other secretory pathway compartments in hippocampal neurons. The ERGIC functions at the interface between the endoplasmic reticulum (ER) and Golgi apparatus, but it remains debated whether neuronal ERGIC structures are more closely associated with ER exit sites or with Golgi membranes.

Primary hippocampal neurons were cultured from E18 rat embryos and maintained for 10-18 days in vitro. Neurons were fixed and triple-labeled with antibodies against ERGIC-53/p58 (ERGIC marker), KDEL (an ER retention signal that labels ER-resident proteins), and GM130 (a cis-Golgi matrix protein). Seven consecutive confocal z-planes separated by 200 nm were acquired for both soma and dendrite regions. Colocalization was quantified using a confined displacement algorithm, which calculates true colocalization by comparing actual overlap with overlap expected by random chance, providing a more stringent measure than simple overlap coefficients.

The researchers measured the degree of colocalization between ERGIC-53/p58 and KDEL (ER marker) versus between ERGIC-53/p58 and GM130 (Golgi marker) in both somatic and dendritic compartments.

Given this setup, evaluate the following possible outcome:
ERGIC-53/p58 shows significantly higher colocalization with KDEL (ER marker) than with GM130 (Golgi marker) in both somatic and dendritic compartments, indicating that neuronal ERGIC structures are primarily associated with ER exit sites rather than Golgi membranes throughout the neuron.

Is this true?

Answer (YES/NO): NO